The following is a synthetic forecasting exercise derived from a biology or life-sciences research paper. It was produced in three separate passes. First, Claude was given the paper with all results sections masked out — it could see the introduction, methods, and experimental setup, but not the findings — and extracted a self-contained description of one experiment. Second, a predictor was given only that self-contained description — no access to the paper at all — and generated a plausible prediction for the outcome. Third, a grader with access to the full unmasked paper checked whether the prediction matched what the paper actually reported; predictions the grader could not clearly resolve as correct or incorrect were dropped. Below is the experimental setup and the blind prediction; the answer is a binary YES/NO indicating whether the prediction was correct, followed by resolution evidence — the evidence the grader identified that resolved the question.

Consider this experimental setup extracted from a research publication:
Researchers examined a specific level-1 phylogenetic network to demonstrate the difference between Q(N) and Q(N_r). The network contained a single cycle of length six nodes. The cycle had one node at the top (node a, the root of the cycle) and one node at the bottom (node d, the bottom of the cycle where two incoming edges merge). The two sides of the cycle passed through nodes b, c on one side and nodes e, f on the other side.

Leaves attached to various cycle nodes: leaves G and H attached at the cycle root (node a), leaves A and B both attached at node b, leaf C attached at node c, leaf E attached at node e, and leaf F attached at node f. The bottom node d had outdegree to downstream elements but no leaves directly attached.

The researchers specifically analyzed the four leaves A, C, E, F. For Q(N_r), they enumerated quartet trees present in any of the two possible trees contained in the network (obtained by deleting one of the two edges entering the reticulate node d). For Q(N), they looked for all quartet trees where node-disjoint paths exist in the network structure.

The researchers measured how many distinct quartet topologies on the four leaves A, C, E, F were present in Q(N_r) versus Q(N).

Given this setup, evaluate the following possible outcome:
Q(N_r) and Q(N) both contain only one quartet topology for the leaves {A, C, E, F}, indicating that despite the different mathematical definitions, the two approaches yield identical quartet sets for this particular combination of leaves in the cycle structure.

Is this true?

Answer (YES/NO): NO